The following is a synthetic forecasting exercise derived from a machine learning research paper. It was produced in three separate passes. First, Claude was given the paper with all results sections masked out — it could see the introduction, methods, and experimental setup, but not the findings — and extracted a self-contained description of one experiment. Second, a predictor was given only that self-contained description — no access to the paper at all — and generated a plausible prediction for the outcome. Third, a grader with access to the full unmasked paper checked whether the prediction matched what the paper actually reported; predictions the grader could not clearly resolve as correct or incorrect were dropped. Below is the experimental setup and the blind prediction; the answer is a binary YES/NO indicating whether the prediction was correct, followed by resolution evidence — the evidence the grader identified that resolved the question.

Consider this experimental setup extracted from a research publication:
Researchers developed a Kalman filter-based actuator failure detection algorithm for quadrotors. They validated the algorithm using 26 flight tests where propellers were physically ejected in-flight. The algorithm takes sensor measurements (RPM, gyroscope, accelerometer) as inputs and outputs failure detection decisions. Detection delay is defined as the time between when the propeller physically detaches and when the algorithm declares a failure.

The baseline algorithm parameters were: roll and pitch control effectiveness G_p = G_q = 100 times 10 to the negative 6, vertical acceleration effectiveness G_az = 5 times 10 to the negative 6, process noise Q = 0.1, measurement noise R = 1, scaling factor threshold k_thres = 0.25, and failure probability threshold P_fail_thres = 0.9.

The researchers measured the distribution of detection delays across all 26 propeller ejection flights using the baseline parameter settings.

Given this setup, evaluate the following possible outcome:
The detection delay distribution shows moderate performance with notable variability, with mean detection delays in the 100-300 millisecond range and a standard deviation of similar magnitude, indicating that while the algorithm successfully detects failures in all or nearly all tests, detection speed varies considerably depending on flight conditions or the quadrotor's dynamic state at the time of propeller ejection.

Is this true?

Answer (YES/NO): NO